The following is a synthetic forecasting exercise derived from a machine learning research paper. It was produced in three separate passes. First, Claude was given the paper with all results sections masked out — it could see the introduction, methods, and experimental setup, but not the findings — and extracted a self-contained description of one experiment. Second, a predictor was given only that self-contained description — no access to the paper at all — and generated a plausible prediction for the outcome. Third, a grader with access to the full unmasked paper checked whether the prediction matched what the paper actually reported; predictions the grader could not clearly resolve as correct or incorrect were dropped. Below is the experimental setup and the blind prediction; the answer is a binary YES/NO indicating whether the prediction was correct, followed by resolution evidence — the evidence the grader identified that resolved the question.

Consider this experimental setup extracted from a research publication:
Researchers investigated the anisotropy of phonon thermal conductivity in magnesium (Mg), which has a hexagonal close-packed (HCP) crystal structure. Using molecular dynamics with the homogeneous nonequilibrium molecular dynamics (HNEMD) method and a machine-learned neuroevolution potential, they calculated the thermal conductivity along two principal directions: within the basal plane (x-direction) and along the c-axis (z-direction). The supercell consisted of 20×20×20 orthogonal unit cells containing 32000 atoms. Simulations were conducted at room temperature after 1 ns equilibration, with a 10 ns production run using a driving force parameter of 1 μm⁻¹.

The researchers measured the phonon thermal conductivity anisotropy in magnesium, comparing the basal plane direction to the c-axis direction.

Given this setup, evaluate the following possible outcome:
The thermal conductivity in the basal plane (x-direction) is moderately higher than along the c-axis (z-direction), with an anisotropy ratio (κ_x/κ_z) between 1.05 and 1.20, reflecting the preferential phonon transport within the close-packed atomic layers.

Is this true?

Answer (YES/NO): NO